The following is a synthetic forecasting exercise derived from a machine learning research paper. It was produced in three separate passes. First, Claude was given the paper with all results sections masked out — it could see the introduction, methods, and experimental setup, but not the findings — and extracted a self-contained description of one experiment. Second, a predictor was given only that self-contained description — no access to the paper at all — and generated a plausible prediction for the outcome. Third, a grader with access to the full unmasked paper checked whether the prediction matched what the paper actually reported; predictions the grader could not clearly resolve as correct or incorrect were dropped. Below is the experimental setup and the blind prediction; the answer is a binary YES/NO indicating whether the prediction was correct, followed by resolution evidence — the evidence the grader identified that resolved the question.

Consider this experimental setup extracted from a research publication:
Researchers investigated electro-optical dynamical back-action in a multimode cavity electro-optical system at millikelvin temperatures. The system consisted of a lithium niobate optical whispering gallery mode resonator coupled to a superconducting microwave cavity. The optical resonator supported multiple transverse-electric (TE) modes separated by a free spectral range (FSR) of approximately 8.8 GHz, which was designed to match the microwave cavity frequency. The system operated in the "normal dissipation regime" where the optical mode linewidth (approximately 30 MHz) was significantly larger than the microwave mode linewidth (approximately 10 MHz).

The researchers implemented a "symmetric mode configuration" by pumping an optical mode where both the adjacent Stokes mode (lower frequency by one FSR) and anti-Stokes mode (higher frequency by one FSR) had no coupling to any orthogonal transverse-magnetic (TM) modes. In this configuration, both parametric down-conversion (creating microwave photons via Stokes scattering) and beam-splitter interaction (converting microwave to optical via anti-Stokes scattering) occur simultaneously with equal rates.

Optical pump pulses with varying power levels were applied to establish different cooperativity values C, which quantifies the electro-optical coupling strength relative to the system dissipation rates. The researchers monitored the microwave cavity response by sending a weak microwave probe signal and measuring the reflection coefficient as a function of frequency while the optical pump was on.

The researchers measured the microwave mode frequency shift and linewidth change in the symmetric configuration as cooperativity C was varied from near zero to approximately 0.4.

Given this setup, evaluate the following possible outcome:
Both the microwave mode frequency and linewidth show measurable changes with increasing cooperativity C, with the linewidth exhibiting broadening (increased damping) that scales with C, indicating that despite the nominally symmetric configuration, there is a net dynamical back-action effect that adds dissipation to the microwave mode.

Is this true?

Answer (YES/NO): NO